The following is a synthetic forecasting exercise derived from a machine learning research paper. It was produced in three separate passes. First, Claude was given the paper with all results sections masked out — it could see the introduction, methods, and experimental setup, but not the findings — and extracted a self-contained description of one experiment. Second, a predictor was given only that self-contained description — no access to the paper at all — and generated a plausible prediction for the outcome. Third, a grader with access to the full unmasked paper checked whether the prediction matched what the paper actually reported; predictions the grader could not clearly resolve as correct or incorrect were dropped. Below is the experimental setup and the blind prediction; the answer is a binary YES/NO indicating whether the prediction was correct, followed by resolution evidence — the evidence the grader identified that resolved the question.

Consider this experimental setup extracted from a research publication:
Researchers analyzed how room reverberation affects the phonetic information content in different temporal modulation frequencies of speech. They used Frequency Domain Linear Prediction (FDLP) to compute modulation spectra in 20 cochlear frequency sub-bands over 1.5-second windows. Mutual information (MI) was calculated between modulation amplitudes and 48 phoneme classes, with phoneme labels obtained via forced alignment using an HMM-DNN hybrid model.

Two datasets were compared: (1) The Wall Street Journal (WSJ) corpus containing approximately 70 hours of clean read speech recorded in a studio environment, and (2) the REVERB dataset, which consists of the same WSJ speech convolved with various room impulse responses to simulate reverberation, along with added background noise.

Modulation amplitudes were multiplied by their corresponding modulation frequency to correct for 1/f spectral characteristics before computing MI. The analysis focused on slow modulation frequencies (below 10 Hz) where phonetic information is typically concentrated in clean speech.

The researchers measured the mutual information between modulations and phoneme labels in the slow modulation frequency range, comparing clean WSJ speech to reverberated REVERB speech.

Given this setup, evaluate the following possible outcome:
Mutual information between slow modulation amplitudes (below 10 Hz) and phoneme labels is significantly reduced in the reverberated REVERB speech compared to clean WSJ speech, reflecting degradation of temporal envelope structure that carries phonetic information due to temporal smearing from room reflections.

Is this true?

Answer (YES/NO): YES